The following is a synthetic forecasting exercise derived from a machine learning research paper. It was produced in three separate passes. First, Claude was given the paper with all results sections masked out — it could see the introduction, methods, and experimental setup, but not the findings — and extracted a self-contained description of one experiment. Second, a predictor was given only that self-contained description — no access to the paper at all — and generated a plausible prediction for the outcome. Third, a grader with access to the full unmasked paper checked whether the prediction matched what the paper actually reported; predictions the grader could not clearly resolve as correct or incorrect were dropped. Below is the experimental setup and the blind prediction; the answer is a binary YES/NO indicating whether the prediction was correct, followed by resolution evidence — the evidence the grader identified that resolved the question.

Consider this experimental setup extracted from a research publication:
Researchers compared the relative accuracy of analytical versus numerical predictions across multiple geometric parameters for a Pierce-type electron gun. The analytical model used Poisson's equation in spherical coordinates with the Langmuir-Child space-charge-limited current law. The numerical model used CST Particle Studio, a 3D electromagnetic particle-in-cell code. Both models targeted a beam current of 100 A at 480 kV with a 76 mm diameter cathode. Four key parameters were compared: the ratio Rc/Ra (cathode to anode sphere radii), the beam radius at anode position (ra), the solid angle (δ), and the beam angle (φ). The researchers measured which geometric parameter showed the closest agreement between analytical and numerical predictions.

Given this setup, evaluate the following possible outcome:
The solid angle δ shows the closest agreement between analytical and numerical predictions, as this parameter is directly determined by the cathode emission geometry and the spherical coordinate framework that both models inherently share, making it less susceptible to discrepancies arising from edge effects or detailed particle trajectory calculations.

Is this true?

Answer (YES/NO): NO